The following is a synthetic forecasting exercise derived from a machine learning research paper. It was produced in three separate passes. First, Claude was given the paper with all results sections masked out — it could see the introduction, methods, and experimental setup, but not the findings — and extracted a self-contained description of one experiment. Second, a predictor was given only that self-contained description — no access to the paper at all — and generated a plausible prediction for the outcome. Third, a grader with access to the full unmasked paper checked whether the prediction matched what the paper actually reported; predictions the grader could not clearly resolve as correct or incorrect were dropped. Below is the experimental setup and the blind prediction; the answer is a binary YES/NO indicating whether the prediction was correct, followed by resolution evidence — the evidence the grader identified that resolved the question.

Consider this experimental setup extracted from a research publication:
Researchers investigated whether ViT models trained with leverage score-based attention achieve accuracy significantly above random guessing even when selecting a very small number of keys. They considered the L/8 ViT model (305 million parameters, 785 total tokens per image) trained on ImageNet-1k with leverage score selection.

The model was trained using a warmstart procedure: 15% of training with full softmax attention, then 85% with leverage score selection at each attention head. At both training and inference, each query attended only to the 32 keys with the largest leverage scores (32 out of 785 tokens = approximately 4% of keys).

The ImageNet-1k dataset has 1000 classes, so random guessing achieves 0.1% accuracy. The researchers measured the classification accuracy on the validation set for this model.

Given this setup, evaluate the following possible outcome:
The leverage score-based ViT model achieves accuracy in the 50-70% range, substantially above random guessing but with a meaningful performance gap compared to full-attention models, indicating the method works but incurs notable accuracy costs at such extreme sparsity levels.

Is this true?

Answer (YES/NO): NO